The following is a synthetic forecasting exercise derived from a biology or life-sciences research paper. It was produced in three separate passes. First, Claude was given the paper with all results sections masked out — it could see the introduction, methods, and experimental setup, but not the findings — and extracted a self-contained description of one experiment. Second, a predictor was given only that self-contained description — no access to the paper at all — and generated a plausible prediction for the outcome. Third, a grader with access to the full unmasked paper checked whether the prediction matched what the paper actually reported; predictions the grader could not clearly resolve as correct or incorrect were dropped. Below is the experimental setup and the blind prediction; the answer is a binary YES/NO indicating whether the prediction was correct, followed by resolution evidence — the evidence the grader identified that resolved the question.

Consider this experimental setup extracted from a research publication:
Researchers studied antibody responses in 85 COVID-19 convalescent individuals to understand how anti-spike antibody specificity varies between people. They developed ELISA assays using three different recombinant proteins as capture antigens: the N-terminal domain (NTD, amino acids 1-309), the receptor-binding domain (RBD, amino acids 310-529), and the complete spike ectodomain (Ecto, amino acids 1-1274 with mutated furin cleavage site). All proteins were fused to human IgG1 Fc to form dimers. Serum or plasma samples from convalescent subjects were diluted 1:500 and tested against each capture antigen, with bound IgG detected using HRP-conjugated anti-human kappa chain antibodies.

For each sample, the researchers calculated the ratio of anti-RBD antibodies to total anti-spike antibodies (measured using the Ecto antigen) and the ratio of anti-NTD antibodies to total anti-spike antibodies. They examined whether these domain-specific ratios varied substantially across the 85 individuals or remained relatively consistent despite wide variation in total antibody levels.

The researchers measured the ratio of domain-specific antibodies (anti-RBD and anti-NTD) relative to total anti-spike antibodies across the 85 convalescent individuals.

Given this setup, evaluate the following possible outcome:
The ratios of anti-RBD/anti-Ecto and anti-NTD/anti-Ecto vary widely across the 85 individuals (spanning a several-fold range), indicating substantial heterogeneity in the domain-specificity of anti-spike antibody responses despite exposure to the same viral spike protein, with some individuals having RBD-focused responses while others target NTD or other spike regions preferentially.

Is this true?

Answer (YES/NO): NO